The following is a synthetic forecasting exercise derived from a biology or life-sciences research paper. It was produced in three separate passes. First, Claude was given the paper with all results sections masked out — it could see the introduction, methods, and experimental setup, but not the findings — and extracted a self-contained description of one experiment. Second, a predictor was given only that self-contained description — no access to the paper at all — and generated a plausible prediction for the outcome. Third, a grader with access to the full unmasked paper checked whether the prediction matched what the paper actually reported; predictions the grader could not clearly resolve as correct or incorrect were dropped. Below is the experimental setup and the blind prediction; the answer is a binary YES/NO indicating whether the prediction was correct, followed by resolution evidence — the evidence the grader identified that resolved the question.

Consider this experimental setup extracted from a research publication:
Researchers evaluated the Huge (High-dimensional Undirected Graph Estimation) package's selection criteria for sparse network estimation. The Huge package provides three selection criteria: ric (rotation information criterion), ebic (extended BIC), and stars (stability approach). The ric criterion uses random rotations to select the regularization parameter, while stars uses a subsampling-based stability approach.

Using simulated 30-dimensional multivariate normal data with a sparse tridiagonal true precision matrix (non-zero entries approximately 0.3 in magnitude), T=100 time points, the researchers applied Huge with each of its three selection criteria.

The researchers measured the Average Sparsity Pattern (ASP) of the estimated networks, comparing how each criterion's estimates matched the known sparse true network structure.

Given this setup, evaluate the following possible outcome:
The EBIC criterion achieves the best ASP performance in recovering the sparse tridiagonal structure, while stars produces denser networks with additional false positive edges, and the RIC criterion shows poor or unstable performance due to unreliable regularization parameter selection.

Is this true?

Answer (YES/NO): NO